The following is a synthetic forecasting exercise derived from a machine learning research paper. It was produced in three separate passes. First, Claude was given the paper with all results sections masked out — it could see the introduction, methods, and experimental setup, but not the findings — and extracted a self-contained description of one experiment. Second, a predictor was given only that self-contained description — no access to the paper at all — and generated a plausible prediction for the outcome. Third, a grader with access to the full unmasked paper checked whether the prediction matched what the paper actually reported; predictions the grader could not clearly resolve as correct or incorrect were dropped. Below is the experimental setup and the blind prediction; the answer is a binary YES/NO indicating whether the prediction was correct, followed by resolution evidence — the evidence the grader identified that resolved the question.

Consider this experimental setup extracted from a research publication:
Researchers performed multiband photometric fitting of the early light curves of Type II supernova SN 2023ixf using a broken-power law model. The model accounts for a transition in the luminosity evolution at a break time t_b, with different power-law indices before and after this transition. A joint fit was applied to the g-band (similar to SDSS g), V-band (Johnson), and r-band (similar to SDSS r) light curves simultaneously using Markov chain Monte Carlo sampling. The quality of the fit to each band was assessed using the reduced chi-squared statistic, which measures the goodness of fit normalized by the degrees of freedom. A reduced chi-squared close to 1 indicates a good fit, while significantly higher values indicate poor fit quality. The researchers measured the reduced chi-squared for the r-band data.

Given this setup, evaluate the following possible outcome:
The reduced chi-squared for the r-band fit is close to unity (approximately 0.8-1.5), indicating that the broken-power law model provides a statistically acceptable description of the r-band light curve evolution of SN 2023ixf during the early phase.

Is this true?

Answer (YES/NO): NO